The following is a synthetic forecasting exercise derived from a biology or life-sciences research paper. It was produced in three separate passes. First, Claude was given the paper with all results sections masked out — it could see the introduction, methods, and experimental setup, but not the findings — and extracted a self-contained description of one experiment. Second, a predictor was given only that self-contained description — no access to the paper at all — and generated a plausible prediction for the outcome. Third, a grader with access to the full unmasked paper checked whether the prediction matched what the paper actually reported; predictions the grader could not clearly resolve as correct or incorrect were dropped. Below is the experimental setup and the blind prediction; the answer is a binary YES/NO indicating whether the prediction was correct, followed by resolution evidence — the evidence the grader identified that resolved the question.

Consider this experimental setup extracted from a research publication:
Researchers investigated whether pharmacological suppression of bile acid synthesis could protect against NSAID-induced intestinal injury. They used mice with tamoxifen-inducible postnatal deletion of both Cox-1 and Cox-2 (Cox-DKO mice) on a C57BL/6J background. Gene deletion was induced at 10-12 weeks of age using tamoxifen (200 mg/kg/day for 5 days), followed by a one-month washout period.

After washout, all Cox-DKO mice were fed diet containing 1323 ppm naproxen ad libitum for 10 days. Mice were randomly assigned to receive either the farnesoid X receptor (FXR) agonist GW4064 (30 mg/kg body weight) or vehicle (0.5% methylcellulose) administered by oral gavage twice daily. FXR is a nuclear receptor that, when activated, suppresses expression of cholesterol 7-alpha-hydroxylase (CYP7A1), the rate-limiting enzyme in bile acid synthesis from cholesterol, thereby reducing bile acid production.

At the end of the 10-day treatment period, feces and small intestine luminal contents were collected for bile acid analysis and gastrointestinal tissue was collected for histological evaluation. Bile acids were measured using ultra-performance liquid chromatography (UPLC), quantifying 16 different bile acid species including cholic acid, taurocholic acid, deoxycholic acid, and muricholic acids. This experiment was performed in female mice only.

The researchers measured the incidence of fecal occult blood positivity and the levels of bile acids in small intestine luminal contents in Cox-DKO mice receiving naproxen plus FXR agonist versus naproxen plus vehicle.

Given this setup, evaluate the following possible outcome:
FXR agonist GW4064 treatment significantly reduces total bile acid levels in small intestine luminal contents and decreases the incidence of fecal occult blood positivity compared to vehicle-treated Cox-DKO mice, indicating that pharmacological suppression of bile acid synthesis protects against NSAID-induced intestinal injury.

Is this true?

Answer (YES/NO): YES